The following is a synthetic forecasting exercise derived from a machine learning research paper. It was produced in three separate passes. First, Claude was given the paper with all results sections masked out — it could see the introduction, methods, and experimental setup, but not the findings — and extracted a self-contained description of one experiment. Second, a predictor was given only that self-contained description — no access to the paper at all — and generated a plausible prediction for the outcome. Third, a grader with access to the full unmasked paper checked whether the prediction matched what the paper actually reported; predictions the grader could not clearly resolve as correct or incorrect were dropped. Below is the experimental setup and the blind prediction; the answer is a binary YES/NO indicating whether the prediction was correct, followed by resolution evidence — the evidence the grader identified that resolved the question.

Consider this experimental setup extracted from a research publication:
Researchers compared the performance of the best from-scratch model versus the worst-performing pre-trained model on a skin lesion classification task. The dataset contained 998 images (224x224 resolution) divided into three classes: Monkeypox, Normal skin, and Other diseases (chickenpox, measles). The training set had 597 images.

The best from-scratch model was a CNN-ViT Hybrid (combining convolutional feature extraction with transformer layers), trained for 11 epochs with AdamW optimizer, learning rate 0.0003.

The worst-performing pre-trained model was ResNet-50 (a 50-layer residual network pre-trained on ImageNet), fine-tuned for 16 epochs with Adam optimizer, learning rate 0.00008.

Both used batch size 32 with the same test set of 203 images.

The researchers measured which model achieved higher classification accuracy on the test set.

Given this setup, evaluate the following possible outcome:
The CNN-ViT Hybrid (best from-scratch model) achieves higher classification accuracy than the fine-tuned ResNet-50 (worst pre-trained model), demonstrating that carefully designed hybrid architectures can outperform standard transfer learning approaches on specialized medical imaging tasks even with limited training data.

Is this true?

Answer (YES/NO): NO